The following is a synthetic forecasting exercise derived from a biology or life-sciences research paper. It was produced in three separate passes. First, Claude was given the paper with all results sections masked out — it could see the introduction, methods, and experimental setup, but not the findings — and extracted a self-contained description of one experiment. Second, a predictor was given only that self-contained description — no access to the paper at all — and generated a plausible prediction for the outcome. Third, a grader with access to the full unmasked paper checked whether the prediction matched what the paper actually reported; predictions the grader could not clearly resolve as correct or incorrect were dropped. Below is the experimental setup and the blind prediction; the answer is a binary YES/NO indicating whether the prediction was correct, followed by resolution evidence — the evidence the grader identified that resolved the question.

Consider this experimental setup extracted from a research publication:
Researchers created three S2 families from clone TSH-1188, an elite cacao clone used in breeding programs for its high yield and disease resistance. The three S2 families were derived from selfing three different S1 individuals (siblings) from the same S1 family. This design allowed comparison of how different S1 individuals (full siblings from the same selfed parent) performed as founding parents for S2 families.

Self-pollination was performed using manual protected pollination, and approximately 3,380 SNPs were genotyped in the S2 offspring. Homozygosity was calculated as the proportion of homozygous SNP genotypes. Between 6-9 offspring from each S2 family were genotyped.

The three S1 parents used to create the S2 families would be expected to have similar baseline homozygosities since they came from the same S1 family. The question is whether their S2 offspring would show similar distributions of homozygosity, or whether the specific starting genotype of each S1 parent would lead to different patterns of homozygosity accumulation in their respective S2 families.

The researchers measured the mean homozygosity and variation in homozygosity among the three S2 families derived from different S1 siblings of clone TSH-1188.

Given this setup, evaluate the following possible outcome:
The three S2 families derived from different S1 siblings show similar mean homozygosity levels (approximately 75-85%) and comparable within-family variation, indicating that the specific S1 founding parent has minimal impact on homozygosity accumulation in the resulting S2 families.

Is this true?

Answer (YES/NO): NO